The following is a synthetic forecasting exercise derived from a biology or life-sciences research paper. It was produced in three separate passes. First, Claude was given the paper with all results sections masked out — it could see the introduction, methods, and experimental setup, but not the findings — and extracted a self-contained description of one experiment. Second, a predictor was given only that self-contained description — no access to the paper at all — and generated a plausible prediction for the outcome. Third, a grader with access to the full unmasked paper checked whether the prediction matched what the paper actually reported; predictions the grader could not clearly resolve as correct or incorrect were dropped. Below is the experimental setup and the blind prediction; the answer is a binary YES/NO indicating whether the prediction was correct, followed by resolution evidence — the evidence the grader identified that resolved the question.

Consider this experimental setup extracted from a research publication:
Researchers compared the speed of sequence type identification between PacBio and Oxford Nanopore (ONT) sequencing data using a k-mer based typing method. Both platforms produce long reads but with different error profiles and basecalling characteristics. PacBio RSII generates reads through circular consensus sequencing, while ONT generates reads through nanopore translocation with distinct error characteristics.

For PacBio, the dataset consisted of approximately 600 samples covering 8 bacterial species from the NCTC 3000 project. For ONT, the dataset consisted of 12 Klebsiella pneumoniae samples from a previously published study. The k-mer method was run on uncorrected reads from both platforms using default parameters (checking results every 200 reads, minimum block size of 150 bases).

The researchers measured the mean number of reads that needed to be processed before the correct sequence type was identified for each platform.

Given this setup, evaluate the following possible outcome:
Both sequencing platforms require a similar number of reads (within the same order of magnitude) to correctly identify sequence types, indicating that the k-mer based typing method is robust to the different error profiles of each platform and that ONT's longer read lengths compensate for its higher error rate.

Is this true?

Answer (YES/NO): NO